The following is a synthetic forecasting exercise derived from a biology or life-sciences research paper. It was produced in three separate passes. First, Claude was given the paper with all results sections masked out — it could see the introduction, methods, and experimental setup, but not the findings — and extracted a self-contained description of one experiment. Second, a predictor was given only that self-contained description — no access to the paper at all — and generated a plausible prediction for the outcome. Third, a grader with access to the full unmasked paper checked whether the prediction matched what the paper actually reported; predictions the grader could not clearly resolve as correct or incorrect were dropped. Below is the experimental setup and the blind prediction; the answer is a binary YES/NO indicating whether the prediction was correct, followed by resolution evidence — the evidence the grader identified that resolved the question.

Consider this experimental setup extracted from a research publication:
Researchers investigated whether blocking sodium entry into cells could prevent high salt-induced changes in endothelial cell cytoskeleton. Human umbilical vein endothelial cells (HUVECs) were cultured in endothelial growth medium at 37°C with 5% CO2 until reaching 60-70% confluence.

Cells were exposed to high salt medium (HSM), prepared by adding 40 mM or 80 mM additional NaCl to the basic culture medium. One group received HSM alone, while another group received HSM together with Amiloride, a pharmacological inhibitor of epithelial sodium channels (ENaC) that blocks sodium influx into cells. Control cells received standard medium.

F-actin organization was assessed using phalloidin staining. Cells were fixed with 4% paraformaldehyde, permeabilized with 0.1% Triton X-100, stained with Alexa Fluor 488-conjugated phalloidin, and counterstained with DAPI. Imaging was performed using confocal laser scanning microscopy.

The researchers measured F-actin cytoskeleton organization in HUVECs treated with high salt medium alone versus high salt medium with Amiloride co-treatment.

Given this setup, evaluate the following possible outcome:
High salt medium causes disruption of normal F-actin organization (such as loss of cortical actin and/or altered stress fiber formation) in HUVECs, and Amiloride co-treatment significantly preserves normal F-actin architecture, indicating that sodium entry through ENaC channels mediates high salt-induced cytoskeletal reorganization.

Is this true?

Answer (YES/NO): NO